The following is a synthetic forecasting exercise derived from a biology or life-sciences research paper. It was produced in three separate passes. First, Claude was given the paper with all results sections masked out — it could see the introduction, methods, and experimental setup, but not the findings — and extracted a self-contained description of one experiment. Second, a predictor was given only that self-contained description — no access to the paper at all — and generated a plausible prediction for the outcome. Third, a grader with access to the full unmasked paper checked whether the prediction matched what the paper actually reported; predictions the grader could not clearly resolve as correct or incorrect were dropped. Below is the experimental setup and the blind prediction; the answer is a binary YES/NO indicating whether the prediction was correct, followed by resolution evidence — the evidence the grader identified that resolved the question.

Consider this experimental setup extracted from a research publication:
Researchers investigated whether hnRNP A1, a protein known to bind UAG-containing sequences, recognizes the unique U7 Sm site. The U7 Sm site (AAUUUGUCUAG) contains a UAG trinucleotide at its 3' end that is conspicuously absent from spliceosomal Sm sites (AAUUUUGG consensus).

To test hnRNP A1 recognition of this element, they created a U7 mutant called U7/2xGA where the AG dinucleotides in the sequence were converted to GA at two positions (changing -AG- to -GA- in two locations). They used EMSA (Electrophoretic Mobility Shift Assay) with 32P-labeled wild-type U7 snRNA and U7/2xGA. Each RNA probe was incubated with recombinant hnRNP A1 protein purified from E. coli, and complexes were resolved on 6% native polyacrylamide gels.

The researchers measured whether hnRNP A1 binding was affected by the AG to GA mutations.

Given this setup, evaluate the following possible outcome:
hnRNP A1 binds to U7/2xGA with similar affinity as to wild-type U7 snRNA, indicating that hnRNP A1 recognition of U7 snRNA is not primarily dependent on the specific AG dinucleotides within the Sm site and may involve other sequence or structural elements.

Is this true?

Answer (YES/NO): NO